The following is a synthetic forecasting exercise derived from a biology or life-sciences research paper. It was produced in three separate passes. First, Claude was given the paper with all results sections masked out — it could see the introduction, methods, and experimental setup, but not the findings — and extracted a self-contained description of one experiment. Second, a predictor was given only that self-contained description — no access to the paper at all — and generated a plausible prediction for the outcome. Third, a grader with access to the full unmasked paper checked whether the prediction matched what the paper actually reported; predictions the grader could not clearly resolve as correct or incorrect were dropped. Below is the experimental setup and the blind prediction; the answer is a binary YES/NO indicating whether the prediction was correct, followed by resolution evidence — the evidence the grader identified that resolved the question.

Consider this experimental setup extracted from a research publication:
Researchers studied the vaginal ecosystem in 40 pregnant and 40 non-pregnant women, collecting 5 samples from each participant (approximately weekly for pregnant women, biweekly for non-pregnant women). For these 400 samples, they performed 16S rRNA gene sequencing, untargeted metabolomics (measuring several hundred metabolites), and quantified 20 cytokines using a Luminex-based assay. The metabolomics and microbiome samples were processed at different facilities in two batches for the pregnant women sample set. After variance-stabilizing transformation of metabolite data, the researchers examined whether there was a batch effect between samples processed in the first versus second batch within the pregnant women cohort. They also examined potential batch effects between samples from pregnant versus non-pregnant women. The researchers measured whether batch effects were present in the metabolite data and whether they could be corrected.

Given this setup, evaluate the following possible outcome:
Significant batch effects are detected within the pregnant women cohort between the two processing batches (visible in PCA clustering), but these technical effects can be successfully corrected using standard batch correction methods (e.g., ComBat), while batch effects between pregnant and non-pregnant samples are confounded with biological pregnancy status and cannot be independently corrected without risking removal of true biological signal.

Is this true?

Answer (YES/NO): NO